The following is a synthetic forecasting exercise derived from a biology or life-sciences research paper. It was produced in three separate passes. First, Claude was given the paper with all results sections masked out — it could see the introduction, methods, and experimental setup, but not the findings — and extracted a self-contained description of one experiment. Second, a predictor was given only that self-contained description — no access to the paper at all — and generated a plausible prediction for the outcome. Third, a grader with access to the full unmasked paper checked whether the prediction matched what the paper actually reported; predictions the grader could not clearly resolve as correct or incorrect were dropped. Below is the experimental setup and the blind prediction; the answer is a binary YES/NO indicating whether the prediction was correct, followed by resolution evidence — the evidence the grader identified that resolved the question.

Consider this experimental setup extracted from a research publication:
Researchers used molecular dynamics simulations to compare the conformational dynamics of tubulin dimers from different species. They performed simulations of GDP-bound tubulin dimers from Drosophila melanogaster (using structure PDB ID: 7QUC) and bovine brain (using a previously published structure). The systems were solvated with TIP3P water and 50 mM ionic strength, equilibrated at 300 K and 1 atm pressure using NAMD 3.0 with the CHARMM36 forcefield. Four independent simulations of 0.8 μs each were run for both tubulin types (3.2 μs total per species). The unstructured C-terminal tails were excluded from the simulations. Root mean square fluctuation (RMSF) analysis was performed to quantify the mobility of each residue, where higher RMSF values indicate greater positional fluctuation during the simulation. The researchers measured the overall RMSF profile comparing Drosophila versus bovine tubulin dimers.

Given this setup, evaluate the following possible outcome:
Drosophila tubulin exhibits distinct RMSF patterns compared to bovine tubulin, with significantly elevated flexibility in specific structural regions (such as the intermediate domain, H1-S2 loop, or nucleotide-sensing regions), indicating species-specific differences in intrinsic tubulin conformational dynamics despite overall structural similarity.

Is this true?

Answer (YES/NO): NO